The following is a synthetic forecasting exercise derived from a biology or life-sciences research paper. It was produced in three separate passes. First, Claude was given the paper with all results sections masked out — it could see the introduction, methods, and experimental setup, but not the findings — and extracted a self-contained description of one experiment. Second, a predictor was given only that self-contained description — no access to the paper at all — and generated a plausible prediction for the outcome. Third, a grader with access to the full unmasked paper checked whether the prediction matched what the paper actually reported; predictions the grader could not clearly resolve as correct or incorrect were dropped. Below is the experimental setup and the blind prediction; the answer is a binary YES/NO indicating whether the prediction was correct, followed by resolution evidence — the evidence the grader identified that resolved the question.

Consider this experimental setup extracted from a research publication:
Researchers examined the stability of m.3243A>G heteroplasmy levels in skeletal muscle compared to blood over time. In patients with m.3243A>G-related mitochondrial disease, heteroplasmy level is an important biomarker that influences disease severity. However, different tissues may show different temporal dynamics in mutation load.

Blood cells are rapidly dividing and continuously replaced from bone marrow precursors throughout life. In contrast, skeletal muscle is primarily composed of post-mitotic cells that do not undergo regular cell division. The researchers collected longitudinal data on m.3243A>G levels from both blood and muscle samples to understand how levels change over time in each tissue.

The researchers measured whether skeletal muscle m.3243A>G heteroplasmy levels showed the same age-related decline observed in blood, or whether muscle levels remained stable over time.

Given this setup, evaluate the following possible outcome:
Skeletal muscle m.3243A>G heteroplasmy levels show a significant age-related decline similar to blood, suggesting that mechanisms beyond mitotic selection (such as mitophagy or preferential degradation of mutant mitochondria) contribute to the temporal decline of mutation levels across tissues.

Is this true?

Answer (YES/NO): NO